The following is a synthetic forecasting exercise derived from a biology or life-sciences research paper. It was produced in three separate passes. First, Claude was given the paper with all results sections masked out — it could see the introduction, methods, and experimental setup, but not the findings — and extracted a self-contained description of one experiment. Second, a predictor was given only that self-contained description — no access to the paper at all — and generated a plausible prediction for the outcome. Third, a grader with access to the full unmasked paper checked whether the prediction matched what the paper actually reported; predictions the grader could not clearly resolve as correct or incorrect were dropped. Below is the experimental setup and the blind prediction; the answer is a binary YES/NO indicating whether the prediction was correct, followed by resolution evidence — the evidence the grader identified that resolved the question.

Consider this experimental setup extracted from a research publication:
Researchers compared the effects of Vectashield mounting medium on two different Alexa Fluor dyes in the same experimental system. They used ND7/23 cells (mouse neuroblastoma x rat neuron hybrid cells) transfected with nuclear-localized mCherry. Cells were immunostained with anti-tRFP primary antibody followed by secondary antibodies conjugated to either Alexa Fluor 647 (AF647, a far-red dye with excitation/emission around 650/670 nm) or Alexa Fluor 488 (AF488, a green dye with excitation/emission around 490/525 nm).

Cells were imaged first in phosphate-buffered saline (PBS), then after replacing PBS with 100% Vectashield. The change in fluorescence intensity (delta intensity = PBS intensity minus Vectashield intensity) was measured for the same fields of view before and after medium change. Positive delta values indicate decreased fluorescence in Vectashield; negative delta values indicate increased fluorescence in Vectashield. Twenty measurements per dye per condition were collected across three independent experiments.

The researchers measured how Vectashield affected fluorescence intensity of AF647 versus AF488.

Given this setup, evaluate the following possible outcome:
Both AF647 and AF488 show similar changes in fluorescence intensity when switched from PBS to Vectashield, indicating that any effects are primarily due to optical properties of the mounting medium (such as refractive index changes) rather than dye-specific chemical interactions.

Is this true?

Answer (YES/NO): NO